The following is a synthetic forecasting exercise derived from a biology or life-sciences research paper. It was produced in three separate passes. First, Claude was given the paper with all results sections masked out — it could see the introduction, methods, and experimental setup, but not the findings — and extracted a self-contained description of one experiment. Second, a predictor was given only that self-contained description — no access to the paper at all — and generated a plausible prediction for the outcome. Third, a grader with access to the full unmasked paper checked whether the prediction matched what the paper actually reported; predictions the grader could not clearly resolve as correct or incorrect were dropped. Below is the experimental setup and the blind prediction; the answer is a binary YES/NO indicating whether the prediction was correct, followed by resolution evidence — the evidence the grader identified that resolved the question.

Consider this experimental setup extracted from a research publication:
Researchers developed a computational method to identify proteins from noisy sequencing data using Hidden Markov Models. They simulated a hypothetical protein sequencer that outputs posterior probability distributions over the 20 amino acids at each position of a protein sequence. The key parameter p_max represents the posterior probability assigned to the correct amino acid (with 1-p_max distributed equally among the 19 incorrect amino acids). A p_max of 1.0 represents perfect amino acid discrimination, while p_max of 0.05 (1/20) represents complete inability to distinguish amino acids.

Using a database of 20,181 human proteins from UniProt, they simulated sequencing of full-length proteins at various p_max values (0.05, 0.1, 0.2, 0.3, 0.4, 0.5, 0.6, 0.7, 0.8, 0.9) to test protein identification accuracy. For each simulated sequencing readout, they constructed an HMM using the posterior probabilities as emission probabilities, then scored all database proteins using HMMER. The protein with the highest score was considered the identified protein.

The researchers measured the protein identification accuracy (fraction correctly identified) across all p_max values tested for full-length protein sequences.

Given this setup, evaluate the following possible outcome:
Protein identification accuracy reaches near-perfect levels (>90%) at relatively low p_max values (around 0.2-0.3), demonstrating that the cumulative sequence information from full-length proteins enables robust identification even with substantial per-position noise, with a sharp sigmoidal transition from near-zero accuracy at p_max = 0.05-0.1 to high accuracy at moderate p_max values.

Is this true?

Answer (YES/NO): NO